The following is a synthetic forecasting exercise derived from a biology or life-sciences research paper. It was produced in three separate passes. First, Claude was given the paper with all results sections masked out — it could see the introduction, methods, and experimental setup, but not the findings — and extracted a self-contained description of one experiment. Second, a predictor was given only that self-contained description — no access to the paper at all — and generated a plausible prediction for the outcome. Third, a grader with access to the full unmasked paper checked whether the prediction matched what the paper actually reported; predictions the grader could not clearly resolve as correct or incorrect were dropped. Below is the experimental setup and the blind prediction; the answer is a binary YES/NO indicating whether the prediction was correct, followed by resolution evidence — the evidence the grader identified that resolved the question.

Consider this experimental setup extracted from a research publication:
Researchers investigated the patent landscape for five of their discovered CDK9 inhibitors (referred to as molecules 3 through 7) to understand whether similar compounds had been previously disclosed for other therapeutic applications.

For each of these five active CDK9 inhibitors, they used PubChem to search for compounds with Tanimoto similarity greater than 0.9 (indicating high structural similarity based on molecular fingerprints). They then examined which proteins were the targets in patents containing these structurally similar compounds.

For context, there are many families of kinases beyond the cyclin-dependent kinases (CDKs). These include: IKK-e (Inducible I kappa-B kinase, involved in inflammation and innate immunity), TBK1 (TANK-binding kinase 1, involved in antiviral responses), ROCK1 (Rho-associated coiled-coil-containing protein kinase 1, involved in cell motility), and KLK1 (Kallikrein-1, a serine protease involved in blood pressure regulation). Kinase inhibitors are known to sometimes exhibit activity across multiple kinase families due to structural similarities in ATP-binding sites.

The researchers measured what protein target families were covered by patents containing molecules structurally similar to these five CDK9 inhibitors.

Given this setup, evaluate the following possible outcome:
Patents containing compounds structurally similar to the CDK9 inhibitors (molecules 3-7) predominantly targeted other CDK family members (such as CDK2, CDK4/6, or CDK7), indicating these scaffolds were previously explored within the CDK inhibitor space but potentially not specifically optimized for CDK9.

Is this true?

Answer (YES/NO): NO